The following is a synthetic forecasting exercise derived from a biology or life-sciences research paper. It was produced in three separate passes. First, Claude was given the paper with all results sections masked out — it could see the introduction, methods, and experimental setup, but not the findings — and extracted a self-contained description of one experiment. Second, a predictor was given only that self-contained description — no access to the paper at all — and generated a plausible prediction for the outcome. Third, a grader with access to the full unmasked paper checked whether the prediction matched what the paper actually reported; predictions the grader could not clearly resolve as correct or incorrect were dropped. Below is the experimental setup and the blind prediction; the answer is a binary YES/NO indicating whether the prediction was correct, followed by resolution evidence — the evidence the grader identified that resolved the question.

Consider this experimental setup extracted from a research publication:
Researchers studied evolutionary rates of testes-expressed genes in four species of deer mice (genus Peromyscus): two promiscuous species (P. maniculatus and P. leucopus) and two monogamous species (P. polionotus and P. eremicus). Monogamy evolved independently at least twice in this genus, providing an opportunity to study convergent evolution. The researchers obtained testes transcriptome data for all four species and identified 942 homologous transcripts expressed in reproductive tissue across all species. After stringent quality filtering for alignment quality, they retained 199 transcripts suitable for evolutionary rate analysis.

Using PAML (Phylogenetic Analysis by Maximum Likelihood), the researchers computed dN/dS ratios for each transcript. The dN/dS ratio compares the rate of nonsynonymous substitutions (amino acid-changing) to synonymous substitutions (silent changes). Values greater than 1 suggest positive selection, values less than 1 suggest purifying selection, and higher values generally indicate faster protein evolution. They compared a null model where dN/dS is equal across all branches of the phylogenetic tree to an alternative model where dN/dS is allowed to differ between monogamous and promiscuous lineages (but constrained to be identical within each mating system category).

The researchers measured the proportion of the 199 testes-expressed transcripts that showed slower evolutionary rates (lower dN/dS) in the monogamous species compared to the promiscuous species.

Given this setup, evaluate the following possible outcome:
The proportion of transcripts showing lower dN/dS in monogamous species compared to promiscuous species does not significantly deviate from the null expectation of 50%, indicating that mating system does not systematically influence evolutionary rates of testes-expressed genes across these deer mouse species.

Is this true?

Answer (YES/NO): YES